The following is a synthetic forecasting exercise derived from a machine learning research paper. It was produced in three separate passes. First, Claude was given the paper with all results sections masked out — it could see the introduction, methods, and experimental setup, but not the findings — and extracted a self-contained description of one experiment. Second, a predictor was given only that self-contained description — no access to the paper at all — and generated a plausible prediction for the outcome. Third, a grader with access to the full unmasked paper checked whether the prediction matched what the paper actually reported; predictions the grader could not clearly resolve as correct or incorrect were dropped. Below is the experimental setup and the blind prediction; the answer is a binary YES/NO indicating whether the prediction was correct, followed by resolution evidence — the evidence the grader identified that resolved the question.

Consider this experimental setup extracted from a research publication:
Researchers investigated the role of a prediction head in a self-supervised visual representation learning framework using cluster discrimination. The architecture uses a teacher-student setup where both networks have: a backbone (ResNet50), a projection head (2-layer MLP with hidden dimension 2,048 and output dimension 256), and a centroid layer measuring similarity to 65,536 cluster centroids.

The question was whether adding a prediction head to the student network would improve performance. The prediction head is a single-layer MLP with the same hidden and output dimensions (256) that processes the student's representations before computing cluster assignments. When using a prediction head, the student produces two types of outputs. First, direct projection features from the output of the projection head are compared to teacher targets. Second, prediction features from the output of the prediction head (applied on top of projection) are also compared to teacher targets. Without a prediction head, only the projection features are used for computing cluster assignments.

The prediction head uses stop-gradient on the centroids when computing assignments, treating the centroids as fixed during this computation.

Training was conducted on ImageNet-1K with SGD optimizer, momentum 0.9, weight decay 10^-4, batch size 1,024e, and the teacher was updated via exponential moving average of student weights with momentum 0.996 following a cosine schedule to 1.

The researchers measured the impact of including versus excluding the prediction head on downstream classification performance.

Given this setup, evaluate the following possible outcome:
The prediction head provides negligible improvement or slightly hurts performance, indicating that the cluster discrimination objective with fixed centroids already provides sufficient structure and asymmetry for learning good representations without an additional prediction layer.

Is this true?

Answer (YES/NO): NO